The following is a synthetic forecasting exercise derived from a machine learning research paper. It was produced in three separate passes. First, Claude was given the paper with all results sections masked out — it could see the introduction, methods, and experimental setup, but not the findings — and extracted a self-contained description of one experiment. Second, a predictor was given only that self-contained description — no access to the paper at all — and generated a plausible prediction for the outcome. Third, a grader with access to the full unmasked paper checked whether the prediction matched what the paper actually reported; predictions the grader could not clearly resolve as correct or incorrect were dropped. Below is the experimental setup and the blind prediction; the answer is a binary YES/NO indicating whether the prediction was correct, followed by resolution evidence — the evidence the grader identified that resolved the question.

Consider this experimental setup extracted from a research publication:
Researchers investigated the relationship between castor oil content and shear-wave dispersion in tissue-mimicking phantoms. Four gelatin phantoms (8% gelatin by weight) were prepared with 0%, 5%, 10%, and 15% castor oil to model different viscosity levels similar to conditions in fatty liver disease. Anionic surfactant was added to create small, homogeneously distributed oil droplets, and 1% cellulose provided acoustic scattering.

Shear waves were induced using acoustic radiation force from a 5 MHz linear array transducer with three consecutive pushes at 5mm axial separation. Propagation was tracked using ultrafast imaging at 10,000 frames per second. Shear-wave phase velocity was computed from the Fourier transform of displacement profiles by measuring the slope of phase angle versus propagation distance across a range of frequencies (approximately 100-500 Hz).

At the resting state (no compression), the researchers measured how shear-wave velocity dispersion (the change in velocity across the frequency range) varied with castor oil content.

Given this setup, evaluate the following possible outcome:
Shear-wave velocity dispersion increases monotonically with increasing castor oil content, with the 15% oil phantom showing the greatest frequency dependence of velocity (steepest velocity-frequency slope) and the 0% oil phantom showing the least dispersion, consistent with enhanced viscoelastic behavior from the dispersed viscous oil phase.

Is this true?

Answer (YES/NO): YES